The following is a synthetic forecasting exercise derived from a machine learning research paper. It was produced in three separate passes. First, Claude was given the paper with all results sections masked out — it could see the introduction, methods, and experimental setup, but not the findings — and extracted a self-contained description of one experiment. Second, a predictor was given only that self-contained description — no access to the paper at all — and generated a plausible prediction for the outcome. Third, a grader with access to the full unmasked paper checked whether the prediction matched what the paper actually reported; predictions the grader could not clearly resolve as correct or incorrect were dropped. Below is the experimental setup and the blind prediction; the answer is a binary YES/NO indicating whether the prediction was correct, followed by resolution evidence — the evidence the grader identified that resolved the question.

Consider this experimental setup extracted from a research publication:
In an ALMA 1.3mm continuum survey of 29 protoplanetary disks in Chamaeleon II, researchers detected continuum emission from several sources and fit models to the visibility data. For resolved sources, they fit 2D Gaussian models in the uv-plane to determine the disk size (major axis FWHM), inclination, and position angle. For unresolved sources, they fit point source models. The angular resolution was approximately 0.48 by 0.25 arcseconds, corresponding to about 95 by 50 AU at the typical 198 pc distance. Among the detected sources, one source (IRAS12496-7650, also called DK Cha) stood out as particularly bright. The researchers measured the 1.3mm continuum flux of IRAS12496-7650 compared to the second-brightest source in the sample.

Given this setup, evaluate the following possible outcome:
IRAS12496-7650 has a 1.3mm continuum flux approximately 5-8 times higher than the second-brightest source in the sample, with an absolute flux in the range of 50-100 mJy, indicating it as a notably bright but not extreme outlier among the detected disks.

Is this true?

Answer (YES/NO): NO